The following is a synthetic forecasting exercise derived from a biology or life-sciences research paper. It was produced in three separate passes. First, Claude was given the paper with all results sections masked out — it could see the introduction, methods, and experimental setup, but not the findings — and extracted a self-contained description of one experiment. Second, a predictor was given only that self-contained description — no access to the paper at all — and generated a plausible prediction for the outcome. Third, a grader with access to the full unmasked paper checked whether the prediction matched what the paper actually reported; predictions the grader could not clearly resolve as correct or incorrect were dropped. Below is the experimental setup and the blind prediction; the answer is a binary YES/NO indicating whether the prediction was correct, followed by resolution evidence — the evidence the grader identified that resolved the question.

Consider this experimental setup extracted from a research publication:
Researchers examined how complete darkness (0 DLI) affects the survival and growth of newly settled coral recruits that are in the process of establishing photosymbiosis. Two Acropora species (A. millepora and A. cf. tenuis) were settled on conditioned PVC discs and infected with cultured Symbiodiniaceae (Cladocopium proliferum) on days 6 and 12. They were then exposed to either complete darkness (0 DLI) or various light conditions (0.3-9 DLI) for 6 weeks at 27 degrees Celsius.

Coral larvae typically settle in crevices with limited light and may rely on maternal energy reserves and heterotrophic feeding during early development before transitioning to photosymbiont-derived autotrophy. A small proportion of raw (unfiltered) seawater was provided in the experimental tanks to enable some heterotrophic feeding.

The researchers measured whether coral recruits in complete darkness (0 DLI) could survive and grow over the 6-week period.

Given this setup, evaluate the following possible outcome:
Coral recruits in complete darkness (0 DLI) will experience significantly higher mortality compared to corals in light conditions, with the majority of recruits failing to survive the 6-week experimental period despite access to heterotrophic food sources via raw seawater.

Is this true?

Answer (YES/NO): NO